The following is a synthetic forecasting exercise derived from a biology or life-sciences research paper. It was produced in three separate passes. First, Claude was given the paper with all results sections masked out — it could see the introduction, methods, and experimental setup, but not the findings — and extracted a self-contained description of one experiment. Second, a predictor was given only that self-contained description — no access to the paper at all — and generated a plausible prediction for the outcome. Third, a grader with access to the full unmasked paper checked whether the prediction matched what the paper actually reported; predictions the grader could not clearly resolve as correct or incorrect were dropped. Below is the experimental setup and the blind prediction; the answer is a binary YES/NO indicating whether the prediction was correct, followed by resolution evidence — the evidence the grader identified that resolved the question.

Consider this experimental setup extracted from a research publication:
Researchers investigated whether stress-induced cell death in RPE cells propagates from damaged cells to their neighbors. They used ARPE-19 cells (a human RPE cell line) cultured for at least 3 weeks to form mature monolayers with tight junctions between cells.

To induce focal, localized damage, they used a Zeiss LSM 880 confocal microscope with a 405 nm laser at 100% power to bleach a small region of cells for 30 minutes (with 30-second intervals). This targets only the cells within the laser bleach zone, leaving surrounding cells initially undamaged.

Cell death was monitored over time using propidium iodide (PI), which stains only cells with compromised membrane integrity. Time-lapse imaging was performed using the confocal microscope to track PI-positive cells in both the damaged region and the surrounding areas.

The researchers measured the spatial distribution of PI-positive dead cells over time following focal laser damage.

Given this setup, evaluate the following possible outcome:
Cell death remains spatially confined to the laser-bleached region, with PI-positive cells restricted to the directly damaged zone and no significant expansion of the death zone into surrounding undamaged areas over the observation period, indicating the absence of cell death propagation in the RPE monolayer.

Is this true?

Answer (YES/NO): NO